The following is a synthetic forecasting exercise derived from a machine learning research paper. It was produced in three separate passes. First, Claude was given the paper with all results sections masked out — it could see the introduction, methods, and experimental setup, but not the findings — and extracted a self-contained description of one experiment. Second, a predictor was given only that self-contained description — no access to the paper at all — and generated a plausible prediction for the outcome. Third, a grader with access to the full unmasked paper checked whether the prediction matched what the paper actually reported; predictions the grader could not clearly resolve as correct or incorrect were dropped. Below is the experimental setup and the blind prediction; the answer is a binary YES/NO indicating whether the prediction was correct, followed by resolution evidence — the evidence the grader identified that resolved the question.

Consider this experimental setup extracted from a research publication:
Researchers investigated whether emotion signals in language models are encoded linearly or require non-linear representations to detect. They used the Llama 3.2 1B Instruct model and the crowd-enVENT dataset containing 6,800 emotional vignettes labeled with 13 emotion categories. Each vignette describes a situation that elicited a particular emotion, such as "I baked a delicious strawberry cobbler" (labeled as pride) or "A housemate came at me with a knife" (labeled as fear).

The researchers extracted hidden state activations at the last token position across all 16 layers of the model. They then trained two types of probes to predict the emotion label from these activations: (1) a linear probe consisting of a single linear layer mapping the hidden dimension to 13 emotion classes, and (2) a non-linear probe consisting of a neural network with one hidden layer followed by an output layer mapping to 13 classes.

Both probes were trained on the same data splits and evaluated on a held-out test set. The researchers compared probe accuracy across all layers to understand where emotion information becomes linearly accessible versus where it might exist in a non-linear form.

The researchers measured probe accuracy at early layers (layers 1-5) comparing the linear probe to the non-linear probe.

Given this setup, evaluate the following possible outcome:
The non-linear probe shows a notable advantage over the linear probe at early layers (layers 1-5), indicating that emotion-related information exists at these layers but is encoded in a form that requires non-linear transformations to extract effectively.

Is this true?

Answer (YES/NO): YES